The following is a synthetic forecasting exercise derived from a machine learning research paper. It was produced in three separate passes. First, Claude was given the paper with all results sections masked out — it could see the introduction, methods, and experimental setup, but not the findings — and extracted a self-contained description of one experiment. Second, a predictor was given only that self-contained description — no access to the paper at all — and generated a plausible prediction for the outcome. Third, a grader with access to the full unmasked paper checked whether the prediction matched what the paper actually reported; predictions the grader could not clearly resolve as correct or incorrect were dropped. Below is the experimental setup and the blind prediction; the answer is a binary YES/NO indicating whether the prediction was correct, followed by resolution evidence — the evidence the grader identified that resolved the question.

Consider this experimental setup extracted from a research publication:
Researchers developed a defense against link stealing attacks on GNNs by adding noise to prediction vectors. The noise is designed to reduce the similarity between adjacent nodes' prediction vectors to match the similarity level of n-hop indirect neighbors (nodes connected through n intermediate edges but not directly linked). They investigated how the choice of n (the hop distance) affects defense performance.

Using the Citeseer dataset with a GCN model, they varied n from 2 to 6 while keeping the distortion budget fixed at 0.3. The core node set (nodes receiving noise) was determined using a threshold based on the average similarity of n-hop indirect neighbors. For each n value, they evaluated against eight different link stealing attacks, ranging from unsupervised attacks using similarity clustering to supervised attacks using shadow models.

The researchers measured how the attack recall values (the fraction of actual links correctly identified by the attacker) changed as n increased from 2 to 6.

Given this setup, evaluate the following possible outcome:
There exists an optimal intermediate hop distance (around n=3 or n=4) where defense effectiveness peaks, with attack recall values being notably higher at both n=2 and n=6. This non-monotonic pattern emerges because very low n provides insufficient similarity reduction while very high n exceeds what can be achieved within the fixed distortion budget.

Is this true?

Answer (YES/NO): NO